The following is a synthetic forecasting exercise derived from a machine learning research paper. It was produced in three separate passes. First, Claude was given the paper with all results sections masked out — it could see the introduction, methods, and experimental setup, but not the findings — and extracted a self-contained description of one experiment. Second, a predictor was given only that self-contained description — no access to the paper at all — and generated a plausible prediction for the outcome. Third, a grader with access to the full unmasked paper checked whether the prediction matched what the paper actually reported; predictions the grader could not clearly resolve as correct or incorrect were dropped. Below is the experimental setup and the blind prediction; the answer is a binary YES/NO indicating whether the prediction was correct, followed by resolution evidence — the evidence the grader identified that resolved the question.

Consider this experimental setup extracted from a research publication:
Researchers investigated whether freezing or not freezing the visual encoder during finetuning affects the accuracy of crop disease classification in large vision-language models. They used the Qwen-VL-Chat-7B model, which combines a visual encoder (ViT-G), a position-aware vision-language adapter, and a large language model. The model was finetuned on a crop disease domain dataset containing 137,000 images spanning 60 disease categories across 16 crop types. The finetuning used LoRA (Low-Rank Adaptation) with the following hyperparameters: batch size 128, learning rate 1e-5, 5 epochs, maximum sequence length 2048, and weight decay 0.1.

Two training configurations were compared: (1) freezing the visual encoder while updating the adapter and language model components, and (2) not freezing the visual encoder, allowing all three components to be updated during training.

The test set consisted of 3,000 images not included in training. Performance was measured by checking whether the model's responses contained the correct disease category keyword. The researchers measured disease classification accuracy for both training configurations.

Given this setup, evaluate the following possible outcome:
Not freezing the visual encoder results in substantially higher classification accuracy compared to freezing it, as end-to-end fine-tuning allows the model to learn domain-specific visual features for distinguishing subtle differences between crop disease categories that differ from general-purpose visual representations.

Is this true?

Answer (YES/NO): YES